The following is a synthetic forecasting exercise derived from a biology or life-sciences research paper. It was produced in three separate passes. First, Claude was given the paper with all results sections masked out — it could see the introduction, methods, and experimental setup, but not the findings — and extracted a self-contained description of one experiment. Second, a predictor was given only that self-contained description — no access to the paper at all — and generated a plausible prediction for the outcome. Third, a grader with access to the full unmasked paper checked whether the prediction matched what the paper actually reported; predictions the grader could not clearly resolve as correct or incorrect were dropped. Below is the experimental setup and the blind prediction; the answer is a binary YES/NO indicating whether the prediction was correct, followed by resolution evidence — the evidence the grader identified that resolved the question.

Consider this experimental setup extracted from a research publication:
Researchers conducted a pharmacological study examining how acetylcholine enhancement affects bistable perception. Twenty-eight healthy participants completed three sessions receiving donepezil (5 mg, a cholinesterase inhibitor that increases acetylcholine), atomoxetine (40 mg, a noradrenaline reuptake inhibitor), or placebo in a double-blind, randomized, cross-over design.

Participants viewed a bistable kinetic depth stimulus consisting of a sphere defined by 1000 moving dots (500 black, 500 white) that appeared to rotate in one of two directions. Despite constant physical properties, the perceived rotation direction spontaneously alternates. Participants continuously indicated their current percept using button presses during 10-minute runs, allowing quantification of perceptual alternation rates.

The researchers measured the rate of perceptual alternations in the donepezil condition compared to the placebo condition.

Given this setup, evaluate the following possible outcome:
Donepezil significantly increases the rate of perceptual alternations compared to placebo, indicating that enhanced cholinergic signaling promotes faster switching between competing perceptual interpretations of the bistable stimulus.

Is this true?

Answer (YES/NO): NO